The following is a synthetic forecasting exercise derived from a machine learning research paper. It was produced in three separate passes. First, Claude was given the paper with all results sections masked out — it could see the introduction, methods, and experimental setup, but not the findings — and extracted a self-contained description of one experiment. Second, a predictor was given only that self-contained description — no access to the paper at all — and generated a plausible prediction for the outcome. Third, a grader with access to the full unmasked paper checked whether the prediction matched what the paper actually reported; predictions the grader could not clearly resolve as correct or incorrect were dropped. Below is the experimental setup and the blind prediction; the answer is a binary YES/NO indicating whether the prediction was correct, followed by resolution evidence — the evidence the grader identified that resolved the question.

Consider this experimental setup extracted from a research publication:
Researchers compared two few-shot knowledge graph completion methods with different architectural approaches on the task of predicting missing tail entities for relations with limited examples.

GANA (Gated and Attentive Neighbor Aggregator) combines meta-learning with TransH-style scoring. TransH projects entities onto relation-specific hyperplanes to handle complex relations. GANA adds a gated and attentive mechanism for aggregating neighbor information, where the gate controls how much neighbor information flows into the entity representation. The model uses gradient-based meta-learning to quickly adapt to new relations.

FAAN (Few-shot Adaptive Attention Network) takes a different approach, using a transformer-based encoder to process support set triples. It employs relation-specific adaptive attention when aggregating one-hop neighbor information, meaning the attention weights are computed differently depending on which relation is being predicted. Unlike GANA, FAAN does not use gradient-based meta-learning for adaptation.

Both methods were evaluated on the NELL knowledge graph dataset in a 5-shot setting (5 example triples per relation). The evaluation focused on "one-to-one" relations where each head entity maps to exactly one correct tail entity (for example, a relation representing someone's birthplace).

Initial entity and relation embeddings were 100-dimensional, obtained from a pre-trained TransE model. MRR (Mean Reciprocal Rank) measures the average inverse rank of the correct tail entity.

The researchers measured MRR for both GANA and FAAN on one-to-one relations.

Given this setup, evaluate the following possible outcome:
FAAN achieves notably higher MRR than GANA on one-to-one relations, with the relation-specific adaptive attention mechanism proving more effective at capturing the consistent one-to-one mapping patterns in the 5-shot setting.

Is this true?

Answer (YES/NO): NO